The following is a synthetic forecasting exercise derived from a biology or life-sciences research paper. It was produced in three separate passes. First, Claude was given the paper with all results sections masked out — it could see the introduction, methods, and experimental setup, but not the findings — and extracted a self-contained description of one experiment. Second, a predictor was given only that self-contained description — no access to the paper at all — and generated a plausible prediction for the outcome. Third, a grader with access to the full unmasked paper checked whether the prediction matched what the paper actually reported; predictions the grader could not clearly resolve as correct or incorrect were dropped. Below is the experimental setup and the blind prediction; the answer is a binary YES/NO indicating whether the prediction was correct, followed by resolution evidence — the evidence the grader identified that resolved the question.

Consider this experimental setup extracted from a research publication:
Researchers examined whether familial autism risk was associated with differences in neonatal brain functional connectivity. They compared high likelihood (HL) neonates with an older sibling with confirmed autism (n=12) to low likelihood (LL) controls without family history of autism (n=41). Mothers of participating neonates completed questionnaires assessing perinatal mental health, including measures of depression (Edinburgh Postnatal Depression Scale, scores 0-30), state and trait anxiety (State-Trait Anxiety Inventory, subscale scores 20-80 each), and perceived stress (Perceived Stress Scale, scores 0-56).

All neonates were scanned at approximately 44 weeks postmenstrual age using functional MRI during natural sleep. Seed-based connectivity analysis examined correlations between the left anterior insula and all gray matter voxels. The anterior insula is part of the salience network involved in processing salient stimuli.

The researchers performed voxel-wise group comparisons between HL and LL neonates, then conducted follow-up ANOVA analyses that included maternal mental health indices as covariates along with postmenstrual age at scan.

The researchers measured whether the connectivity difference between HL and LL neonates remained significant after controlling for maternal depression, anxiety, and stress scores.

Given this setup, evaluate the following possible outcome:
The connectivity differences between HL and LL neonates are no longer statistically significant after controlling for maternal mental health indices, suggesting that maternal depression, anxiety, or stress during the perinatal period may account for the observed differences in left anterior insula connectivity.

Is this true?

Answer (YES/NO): NO